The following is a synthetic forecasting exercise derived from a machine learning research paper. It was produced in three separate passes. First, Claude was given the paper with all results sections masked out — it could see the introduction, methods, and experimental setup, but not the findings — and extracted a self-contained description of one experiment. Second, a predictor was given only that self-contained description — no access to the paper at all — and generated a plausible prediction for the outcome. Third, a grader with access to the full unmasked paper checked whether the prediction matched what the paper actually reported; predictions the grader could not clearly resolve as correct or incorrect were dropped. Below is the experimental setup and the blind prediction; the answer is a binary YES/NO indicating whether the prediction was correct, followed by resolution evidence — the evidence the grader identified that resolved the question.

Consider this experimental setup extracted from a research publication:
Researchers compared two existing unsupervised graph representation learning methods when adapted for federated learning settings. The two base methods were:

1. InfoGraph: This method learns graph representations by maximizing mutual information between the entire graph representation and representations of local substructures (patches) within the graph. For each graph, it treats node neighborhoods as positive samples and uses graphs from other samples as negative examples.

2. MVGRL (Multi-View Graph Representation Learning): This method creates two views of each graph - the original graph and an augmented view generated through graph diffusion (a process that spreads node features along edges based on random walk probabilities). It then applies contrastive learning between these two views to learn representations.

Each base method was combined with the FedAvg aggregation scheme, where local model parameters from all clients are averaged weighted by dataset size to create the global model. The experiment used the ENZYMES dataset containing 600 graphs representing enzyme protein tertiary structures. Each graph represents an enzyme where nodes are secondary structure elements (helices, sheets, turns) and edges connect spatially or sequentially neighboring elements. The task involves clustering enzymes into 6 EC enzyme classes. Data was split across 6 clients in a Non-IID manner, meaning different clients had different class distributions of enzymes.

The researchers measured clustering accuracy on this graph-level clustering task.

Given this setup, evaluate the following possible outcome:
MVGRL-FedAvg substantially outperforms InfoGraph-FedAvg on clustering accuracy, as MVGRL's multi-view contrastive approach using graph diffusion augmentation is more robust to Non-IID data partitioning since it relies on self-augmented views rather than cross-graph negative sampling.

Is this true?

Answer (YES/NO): NO